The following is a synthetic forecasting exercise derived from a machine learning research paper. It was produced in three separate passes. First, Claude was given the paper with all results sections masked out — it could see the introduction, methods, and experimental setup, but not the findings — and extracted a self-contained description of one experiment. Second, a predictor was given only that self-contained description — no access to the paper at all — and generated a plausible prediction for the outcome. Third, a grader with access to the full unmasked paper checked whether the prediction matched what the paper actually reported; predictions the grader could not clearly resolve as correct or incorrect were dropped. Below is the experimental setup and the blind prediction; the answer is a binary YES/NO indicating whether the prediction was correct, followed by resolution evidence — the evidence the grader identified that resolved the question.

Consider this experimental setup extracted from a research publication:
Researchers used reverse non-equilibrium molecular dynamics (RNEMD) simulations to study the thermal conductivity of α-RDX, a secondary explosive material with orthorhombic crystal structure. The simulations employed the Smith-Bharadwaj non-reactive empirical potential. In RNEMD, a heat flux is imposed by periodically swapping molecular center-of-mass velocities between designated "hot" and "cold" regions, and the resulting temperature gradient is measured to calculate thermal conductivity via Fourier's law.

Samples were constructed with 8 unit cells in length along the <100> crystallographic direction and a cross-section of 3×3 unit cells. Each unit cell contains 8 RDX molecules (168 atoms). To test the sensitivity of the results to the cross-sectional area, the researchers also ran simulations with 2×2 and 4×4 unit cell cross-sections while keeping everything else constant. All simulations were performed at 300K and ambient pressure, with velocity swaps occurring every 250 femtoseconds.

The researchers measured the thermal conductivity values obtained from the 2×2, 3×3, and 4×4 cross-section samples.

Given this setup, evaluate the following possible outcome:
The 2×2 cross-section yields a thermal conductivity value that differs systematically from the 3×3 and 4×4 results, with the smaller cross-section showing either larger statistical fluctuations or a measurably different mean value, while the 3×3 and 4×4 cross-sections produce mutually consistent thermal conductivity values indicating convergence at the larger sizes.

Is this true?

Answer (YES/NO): YES